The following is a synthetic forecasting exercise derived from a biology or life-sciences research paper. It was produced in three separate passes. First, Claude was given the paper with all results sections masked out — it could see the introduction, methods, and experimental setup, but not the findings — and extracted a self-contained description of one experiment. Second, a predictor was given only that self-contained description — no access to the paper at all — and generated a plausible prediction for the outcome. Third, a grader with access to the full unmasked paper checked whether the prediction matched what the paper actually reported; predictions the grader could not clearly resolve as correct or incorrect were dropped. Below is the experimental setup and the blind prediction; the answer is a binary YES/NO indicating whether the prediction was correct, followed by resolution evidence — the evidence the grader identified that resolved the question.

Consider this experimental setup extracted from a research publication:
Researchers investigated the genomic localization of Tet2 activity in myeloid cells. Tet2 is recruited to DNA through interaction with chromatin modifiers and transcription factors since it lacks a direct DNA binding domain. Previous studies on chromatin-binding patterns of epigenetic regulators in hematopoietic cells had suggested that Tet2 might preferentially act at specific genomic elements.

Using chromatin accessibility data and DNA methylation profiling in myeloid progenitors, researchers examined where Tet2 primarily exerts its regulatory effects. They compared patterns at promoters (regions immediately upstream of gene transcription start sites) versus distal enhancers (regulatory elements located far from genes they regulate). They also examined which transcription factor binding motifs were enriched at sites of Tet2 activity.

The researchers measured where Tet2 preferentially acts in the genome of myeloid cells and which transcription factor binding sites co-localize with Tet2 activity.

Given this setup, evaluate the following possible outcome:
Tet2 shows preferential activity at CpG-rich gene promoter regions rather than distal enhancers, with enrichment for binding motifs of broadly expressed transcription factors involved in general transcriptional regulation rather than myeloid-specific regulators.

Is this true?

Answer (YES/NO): NO